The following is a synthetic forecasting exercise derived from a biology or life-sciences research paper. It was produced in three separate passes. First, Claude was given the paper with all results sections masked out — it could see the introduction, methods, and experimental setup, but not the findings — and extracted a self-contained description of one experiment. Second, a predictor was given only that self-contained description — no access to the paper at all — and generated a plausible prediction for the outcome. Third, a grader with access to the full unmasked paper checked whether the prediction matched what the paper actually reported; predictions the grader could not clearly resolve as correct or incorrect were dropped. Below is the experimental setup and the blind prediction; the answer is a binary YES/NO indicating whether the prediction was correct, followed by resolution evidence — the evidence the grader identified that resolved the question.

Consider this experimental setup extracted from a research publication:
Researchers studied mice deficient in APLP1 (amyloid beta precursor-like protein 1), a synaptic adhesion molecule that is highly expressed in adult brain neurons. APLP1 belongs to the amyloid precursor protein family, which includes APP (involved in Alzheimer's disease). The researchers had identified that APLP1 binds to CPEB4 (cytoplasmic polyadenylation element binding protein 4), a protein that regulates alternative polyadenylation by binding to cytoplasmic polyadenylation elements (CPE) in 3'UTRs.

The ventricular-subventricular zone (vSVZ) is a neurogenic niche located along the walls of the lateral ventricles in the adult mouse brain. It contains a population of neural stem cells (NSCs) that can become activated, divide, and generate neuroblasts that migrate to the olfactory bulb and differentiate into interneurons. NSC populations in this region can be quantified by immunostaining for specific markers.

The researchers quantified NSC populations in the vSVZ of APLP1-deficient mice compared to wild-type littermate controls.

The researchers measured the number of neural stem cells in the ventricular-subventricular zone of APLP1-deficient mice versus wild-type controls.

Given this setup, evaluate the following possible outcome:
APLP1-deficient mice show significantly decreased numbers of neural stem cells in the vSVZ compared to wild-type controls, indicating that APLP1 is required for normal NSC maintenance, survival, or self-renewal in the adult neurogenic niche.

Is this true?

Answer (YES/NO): NO